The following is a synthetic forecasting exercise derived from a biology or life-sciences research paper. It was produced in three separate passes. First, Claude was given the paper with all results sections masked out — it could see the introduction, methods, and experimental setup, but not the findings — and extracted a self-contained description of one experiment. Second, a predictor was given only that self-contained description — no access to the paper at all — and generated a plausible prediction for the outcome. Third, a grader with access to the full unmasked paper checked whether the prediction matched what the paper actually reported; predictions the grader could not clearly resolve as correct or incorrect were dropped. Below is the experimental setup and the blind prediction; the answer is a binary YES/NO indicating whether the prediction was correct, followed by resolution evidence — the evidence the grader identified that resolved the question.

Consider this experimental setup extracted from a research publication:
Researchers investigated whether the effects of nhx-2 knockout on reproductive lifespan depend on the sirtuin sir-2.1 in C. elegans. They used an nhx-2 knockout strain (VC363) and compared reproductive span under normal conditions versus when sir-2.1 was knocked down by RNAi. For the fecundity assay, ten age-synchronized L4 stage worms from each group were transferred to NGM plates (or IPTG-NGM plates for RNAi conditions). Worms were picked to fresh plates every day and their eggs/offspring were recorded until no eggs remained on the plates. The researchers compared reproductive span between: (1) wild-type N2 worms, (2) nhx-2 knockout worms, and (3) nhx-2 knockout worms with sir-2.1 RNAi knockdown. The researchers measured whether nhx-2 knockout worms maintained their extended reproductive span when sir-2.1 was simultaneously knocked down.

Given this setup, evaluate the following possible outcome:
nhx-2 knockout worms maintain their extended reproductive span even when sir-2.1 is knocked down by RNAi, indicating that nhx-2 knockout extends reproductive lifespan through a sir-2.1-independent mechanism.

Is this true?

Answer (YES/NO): NO